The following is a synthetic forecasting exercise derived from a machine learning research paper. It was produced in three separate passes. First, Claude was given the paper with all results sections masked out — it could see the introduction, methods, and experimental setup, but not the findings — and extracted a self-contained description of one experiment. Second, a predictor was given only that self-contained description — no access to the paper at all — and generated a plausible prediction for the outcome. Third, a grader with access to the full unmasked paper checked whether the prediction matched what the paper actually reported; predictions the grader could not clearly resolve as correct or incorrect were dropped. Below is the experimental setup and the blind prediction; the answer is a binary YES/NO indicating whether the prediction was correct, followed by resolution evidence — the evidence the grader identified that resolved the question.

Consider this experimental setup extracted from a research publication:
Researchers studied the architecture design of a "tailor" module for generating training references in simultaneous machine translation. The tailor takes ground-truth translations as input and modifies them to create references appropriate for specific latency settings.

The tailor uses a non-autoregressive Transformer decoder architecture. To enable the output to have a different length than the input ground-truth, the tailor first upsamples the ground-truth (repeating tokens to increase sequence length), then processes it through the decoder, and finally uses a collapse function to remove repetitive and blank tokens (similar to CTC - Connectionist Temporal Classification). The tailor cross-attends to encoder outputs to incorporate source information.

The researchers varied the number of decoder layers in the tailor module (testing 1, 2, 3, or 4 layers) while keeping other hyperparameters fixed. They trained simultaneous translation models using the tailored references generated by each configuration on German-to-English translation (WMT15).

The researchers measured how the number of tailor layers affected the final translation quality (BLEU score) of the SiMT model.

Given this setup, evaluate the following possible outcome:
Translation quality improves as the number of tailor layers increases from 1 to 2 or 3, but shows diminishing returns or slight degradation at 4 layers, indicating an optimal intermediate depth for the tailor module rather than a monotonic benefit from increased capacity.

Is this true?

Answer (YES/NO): YES